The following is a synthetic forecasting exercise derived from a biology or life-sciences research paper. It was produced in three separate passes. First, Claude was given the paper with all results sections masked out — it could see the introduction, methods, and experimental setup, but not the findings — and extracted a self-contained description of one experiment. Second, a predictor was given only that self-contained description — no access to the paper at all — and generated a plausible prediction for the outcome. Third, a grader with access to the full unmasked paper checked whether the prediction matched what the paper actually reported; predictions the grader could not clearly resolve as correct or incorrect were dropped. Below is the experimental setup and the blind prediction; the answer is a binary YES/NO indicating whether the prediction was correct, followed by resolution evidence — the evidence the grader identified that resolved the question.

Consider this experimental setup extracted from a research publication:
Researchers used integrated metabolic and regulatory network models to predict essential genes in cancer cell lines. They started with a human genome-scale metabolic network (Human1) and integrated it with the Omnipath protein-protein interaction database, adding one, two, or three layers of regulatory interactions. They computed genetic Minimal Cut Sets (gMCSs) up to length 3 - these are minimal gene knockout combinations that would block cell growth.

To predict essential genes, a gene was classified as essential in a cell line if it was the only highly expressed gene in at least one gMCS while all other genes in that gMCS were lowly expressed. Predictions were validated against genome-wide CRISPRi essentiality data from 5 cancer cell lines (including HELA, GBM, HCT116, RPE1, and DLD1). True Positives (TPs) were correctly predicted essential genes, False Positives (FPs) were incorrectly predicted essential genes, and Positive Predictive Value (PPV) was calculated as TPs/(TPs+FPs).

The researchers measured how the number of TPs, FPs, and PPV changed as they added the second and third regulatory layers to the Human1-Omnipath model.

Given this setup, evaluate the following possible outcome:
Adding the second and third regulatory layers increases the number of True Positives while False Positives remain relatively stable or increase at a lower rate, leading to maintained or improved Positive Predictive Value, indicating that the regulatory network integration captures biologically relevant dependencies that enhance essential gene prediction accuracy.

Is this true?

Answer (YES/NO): NO